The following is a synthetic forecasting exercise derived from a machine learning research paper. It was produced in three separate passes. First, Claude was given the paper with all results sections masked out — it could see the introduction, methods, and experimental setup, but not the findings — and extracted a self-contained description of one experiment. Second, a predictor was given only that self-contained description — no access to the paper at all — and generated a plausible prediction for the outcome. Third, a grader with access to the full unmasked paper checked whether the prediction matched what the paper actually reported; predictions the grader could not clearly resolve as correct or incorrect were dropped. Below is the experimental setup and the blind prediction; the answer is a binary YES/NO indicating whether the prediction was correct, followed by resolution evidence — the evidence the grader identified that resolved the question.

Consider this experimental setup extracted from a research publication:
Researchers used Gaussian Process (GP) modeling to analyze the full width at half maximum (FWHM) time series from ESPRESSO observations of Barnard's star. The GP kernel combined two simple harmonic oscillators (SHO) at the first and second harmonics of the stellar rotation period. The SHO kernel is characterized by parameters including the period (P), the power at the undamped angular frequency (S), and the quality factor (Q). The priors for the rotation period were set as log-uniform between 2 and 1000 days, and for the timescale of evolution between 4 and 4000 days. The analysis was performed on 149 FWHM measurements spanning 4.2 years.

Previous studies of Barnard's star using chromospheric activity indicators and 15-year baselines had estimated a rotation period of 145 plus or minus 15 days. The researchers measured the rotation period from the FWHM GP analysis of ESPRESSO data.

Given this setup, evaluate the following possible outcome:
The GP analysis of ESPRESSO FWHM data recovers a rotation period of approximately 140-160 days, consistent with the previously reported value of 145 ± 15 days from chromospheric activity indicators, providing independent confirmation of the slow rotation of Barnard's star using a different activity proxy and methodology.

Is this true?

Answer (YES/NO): YES